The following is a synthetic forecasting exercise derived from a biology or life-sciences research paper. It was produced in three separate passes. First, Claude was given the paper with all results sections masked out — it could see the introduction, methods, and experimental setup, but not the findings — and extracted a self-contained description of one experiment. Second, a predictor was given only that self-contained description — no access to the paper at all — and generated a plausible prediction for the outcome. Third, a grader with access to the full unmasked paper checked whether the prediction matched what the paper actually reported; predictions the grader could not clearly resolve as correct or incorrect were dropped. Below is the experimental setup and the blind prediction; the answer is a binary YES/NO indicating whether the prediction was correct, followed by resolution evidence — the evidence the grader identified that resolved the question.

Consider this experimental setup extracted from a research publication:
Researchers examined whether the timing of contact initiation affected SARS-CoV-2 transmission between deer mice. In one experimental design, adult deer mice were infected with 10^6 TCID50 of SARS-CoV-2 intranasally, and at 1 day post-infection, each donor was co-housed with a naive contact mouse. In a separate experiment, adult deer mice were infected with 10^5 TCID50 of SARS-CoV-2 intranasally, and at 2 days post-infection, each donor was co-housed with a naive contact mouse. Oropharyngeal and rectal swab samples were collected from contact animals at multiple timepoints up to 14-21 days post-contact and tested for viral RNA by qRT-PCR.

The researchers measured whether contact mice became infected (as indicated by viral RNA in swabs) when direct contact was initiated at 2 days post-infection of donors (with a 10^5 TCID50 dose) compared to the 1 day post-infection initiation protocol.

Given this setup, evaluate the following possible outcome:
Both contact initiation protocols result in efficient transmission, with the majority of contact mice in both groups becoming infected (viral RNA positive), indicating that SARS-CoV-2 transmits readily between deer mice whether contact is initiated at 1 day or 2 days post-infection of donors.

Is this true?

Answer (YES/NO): YES